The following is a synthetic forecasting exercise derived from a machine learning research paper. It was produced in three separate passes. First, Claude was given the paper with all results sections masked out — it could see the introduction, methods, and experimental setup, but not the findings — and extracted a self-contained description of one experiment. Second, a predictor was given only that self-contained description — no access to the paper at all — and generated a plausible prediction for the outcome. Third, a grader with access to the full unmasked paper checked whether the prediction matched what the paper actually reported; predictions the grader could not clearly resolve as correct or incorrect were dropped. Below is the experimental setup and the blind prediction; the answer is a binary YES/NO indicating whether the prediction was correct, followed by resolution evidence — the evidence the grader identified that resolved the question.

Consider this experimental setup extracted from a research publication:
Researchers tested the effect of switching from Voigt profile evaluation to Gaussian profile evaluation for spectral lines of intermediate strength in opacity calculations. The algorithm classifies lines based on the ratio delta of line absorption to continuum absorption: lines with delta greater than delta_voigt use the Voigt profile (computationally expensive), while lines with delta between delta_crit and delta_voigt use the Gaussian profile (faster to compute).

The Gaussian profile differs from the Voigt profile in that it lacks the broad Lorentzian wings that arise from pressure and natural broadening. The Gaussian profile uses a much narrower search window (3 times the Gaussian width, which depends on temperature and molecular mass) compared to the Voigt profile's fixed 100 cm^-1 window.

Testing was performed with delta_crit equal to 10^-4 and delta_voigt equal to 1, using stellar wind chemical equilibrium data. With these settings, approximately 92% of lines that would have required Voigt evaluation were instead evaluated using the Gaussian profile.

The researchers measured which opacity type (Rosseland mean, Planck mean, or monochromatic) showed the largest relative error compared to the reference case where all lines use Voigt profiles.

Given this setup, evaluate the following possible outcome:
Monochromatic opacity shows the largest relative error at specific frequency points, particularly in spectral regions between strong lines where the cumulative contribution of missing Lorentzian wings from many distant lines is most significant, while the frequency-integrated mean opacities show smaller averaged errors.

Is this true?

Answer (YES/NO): YES